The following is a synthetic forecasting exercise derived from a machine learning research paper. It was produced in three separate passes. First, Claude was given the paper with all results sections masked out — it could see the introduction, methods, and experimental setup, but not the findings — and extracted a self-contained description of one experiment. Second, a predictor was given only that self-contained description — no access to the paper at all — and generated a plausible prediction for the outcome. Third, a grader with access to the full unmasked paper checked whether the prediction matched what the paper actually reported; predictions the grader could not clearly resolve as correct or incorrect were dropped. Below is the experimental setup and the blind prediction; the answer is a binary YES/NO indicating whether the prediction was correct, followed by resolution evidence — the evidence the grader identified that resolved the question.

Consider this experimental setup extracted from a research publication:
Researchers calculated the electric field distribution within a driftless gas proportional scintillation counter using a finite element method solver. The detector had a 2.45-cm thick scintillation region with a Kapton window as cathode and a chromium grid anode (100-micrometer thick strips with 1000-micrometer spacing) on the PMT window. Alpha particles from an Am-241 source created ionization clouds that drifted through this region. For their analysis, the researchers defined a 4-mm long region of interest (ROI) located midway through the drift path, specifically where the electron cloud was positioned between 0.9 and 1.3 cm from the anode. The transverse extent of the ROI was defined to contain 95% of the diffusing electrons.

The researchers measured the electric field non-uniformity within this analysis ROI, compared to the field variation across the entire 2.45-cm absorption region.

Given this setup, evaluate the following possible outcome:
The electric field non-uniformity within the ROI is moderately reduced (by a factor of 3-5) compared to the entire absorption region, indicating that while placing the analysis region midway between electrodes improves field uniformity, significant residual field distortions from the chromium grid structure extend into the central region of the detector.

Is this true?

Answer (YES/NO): YES